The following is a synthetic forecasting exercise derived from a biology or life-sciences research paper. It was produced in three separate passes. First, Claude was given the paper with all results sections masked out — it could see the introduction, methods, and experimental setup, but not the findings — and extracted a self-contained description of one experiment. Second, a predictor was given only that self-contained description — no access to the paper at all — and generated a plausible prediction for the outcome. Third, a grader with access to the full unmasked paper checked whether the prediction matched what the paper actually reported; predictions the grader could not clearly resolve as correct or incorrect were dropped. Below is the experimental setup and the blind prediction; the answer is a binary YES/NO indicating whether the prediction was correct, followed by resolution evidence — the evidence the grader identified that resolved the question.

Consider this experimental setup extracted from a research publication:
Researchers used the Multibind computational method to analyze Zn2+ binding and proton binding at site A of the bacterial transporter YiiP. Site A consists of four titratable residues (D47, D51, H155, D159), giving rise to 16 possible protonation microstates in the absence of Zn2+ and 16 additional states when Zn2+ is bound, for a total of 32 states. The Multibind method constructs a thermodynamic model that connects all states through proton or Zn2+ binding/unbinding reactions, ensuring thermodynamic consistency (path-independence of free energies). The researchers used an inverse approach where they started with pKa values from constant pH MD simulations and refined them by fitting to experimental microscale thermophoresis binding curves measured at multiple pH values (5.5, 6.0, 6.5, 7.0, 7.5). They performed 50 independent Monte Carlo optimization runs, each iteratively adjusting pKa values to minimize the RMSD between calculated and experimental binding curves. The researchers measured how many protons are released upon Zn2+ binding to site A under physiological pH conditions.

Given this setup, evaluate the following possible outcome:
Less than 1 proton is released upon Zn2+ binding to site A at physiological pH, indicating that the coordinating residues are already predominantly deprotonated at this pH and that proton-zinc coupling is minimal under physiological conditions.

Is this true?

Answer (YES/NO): NO